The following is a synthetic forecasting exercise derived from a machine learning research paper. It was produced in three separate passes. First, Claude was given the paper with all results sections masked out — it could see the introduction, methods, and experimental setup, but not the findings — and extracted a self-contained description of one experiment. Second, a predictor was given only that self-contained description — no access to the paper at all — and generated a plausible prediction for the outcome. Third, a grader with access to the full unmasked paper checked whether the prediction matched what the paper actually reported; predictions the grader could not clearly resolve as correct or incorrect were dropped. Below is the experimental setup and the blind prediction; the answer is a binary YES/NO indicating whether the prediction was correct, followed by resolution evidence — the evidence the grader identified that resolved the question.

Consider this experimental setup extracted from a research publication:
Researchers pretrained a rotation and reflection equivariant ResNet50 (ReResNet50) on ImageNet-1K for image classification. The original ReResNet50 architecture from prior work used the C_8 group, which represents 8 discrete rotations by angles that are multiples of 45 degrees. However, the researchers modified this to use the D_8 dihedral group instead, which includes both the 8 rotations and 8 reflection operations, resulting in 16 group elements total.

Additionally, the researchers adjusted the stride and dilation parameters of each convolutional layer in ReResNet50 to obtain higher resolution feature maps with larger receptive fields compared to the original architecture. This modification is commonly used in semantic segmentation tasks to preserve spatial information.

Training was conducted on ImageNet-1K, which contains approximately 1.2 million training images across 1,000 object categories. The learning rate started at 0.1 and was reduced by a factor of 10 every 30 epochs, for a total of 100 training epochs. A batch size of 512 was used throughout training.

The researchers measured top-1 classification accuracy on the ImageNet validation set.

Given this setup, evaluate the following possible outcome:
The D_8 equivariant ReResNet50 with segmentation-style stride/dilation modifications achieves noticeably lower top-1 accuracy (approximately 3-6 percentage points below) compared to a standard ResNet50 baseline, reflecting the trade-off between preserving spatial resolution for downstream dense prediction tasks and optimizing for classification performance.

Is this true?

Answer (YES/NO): NO